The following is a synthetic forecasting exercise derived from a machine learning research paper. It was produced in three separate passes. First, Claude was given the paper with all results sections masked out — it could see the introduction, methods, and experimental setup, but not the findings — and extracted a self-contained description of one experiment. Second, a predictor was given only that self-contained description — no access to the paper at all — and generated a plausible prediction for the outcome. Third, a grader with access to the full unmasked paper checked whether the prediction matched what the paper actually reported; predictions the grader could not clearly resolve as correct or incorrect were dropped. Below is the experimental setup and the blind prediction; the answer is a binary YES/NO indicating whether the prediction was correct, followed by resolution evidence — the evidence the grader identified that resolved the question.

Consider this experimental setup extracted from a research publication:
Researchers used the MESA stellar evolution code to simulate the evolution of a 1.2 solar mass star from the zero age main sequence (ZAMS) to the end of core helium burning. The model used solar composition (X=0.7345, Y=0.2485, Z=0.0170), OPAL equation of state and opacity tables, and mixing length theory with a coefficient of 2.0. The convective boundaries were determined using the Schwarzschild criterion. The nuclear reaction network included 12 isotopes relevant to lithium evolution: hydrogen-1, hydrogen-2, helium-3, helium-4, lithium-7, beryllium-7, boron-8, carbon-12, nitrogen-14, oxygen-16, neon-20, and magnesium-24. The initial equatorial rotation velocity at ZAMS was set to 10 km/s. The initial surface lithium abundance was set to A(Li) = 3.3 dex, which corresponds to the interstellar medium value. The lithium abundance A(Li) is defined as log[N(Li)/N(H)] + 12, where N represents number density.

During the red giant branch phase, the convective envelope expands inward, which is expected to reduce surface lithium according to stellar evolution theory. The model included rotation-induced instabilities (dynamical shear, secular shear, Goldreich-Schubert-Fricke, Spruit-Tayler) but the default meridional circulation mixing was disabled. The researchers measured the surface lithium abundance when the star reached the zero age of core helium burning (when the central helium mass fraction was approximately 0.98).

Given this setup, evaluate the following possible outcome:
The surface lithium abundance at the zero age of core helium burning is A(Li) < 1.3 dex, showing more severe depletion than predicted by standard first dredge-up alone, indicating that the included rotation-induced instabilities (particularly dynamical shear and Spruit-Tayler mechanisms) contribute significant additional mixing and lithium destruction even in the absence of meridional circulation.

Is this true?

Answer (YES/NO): NO